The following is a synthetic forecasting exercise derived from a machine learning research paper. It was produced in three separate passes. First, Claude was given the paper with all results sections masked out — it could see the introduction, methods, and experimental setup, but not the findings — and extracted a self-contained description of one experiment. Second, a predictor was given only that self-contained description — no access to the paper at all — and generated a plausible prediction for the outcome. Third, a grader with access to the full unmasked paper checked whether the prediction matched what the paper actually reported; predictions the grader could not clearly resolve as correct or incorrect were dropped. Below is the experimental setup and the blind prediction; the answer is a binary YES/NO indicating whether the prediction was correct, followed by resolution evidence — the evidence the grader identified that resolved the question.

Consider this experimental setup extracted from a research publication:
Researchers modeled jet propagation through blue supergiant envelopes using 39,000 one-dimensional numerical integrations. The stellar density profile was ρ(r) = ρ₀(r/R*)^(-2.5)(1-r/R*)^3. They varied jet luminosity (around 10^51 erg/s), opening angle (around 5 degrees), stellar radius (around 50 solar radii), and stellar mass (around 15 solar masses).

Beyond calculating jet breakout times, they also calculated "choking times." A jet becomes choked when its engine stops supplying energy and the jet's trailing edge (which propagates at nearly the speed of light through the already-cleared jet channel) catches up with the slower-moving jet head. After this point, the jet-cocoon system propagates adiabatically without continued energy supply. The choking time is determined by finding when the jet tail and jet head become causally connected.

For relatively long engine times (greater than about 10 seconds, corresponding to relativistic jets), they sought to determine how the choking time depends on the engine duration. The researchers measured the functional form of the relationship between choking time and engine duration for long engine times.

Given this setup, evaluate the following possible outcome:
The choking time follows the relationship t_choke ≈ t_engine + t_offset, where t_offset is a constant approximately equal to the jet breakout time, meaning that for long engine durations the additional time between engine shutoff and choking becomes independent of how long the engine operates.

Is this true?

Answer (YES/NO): NO